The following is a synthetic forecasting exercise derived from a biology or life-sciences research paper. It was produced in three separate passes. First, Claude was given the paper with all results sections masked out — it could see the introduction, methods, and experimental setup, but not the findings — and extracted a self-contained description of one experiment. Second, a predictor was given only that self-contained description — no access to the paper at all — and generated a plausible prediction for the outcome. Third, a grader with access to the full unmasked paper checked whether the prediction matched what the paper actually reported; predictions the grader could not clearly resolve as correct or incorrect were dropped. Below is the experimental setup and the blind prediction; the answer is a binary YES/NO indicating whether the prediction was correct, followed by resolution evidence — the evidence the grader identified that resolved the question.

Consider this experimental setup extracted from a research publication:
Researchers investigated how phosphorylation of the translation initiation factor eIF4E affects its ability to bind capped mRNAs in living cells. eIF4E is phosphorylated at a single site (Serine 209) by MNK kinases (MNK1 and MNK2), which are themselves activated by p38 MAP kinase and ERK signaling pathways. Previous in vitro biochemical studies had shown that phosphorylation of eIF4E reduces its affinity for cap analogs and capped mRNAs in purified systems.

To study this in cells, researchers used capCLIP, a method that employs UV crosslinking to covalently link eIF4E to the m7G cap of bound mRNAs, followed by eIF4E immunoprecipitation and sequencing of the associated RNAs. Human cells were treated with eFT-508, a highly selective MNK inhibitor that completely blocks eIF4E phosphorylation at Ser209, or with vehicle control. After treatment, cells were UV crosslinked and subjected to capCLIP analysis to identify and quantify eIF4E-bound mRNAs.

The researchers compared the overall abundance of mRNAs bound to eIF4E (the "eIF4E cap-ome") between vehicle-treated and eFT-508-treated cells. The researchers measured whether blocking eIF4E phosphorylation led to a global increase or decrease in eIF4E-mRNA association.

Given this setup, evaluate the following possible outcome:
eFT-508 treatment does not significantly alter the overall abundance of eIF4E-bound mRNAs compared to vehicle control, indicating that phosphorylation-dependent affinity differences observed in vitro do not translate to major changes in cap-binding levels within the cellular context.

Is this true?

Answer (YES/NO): NO